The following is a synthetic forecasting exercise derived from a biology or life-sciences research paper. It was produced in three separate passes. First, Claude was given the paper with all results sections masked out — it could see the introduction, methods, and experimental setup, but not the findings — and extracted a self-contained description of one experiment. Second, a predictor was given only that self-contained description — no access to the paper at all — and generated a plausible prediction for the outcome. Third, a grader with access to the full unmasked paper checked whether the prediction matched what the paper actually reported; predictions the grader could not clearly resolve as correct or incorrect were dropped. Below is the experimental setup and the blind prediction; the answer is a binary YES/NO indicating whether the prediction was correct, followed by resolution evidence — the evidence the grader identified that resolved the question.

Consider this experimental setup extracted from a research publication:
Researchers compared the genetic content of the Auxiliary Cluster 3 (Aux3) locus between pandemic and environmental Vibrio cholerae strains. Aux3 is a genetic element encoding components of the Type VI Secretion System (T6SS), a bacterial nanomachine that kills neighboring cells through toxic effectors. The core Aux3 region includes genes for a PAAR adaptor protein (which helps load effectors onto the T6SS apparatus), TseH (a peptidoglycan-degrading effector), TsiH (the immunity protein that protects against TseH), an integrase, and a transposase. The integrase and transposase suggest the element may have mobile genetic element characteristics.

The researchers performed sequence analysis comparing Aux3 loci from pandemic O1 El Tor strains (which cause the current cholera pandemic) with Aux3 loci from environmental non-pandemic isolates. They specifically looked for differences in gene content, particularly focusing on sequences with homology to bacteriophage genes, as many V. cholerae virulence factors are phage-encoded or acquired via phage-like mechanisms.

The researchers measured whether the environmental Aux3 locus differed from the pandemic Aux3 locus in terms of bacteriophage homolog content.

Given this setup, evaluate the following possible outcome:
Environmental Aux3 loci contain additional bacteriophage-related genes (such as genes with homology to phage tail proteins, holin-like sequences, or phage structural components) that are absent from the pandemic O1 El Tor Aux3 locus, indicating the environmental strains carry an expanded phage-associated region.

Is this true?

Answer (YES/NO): YES